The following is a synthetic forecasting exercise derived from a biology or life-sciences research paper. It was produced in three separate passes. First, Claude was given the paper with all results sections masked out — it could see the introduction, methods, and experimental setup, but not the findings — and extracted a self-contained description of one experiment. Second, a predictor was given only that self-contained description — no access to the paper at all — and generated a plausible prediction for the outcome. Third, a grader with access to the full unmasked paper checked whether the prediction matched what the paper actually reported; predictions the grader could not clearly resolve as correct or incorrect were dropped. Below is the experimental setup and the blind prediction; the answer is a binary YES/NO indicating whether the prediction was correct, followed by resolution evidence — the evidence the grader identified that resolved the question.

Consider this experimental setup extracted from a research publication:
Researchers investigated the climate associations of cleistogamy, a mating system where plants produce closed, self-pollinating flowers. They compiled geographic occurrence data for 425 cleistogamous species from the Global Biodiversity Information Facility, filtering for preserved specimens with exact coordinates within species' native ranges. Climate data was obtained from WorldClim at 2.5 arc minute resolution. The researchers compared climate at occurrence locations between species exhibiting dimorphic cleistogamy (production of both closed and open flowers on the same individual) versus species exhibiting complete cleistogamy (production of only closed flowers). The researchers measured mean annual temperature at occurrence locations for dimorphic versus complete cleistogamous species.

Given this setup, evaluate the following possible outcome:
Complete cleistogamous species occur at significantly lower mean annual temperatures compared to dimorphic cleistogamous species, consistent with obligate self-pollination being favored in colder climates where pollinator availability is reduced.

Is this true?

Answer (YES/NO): NO